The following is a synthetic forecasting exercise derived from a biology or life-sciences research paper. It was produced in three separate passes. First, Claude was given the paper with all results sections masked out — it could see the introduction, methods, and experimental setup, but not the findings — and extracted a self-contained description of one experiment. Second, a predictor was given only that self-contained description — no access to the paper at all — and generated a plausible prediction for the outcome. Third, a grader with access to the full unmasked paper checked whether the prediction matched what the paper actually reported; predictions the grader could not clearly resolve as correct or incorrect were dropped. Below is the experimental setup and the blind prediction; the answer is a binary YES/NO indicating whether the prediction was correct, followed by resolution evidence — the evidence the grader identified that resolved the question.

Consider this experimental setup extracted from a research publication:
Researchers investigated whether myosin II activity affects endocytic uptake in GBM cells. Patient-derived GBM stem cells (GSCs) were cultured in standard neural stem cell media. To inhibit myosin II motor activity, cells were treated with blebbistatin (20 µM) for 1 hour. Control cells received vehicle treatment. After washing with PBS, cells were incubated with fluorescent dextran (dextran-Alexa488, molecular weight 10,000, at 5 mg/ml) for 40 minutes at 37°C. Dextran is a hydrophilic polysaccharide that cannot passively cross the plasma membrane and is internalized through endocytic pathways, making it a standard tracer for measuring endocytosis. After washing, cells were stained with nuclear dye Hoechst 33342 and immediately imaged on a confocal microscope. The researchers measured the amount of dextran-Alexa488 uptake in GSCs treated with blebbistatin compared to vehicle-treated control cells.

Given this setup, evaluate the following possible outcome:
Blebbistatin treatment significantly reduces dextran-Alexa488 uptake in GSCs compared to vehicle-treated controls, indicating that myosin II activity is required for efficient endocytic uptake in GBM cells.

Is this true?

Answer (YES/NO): NO